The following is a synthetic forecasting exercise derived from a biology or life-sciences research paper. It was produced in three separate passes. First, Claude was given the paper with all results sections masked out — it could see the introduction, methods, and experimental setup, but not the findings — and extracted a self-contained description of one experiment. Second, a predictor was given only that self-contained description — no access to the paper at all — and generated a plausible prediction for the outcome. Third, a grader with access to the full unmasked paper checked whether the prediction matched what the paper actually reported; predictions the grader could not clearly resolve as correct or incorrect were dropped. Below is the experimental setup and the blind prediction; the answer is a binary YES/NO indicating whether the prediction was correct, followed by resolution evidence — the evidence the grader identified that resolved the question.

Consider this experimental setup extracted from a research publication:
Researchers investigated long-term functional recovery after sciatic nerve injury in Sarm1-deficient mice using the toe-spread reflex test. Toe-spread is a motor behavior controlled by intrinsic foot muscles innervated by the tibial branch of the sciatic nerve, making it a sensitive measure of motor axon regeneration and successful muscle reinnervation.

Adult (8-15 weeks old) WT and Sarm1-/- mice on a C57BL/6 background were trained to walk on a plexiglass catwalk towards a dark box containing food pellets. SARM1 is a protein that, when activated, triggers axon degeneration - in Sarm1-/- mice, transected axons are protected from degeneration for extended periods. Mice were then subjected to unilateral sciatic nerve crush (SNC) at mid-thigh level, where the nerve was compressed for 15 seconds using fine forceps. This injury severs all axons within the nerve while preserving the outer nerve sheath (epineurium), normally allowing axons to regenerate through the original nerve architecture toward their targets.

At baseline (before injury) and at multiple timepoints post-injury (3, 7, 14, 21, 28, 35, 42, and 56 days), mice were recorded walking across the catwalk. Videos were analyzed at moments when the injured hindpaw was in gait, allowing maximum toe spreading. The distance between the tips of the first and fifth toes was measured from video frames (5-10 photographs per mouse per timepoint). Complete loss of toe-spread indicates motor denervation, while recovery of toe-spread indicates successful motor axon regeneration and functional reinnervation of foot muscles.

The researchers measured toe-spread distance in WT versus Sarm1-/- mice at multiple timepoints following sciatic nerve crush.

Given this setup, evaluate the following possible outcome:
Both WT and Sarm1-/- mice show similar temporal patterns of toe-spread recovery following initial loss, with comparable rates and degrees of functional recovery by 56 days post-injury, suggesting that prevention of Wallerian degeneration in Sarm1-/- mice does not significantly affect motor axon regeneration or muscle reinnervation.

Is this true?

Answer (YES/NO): NO